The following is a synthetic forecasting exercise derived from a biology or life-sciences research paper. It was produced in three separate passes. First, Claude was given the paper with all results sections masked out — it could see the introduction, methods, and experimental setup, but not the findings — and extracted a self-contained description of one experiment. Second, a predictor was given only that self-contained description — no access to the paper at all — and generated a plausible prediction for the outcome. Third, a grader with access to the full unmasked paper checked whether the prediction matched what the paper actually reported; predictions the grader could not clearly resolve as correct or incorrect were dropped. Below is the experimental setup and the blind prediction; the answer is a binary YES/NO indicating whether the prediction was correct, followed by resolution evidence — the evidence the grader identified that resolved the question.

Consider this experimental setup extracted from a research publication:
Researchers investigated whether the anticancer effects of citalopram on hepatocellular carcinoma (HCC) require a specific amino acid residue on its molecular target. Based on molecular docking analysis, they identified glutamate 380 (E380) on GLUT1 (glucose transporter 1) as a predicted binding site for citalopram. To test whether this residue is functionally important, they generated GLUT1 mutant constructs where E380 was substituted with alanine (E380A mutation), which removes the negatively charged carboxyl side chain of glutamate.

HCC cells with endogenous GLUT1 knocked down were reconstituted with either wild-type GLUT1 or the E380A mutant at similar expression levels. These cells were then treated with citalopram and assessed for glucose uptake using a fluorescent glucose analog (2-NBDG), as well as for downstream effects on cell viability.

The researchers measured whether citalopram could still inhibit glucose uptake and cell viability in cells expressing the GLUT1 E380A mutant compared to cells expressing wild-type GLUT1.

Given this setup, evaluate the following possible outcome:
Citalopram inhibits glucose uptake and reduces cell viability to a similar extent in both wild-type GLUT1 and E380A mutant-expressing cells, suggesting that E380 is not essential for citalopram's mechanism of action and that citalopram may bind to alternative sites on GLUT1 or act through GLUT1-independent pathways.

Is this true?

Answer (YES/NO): NO